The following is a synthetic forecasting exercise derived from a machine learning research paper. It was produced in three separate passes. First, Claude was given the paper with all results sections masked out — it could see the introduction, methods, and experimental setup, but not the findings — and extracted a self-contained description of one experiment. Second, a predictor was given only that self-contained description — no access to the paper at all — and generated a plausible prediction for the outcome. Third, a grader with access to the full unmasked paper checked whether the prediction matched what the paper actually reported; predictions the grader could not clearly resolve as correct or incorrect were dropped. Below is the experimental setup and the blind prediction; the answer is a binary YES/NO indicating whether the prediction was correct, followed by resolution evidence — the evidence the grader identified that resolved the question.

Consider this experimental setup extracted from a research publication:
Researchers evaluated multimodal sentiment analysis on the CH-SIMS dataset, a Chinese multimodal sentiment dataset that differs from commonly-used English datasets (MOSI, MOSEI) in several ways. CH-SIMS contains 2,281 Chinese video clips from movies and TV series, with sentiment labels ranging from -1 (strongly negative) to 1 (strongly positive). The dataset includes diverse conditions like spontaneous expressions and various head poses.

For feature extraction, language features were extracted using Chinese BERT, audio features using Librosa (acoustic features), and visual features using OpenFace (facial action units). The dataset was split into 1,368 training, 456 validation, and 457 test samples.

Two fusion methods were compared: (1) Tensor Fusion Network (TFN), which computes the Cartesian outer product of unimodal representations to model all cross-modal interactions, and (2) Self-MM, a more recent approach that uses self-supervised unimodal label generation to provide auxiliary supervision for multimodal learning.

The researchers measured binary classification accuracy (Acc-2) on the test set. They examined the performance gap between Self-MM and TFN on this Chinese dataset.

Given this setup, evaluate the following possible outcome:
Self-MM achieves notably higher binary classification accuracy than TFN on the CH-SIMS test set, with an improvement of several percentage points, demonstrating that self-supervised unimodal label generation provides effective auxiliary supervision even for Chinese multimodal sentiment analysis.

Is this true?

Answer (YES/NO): NO